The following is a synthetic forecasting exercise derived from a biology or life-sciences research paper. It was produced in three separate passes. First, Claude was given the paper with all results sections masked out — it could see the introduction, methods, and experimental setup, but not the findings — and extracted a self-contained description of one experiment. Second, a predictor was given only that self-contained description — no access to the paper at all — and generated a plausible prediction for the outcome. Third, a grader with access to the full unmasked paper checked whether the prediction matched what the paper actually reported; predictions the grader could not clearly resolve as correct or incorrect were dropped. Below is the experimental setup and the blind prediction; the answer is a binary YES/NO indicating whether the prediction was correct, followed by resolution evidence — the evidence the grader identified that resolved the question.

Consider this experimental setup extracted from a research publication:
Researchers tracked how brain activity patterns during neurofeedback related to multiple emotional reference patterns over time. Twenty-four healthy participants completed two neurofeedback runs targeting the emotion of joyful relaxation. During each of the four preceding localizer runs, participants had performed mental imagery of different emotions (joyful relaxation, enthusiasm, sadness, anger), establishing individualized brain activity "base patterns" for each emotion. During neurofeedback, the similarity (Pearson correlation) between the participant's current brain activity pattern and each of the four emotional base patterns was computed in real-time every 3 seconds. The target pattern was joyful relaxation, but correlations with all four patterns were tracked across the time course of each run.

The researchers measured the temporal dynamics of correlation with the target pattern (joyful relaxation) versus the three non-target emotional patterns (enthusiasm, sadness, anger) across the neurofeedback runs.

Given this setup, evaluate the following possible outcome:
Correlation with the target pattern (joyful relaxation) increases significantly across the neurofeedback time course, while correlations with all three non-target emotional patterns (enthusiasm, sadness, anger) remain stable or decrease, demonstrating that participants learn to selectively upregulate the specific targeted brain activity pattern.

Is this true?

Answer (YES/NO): NO